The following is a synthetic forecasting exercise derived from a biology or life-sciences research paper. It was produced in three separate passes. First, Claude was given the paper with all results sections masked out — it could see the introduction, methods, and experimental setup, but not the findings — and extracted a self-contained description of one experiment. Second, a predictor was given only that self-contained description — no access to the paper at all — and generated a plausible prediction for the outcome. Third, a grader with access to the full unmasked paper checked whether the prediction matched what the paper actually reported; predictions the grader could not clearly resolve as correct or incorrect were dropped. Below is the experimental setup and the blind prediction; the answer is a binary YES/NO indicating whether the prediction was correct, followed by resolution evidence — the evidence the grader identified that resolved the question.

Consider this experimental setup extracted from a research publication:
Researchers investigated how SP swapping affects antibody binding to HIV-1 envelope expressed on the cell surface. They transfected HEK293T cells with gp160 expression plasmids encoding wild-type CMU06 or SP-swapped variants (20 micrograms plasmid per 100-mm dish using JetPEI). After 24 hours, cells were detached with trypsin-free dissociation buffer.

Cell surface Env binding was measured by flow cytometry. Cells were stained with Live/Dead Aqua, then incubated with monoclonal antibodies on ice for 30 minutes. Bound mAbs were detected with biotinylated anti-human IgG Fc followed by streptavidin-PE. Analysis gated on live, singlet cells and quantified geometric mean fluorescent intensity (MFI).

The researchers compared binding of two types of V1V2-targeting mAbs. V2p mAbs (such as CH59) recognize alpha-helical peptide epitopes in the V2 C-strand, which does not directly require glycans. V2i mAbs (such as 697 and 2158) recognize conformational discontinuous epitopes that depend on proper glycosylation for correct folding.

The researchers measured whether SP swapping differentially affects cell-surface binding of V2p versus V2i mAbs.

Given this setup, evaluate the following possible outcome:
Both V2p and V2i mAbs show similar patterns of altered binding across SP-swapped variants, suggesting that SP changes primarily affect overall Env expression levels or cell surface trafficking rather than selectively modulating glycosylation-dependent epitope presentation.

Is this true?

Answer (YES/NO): NO